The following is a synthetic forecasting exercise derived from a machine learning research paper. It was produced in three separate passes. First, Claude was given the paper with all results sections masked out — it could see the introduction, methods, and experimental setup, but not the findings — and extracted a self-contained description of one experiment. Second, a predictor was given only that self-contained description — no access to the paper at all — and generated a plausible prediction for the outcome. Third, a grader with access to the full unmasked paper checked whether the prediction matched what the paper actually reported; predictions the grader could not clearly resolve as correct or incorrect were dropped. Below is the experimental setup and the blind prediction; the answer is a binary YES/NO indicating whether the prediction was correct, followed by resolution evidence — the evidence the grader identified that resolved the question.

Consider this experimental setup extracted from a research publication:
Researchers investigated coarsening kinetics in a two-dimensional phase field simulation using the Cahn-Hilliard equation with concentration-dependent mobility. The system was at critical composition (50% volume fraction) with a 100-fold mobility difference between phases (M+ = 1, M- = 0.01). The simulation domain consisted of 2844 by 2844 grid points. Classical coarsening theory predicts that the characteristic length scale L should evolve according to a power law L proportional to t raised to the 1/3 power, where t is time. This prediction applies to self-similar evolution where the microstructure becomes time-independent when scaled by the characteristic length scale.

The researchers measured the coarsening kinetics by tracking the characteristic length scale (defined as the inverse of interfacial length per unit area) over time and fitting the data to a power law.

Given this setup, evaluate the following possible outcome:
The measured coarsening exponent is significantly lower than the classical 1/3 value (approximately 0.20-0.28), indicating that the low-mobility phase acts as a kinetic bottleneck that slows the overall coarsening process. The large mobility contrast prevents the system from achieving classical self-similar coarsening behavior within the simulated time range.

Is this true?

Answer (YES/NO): NO